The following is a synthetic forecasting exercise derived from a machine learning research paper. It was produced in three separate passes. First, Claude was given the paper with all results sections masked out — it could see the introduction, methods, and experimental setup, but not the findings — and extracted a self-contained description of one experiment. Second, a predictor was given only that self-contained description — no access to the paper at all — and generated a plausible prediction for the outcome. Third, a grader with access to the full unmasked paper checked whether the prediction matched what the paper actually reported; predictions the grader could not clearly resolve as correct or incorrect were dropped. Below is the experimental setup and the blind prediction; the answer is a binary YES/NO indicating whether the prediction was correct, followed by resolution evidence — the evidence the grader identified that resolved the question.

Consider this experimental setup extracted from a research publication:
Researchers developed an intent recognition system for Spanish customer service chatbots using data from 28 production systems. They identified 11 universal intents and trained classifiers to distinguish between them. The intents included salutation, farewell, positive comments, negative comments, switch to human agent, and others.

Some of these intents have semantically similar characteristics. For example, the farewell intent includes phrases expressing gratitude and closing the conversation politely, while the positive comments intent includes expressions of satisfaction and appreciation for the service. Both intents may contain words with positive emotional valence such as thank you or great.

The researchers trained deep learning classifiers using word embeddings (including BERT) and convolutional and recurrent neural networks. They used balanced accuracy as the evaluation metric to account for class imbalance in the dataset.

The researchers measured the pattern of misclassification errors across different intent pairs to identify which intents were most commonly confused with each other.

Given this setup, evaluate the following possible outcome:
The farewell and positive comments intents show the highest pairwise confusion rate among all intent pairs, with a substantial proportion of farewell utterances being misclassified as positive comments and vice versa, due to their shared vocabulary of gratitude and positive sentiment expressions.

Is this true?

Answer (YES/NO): NO